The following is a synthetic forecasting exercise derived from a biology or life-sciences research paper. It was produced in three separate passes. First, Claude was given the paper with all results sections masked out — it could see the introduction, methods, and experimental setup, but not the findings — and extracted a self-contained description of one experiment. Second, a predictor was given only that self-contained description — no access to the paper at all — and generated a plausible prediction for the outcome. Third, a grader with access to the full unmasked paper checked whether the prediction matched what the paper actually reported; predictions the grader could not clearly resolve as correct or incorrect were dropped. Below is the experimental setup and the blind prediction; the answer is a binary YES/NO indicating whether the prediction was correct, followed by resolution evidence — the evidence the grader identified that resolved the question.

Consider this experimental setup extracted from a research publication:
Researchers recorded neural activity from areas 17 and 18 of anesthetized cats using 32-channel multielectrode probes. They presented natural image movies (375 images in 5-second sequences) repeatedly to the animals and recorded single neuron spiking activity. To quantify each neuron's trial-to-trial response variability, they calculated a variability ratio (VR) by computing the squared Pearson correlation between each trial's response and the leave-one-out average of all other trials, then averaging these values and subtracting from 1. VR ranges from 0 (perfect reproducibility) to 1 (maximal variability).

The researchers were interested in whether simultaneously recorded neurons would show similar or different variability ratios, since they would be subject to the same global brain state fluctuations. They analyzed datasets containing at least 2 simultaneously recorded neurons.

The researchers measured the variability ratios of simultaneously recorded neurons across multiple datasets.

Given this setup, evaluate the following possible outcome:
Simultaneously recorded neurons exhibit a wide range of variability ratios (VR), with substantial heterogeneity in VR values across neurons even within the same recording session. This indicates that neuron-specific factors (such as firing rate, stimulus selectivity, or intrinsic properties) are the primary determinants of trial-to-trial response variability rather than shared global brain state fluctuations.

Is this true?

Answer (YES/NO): NO